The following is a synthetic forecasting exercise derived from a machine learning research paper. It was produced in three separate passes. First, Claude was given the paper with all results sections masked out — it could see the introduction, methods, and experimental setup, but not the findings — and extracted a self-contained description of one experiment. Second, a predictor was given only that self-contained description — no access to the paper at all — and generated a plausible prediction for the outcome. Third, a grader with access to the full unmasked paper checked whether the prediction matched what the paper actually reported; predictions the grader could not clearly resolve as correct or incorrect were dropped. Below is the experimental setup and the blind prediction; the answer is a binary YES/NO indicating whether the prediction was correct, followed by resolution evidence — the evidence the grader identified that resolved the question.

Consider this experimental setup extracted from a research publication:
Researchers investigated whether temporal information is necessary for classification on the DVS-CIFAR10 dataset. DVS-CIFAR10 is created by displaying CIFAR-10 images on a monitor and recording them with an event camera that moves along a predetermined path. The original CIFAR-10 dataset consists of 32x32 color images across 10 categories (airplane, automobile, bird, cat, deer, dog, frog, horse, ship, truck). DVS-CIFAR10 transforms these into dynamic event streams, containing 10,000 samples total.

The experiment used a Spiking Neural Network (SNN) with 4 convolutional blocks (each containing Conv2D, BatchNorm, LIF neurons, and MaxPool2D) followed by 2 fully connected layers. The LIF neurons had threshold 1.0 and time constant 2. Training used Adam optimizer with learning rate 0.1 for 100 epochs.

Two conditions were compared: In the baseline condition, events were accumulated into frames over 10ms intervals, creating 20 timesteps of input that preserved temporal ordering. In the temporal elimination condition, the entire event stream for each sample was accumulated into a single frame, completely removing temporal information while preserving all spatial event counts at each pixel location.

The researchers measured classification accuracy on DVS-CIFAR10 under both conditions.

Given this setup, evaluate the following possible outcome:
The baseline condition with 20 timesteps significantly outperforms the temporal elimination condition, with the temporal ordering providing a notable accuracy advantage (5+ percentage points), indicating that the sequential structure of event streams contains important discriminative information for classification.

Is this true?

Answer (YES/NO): NO